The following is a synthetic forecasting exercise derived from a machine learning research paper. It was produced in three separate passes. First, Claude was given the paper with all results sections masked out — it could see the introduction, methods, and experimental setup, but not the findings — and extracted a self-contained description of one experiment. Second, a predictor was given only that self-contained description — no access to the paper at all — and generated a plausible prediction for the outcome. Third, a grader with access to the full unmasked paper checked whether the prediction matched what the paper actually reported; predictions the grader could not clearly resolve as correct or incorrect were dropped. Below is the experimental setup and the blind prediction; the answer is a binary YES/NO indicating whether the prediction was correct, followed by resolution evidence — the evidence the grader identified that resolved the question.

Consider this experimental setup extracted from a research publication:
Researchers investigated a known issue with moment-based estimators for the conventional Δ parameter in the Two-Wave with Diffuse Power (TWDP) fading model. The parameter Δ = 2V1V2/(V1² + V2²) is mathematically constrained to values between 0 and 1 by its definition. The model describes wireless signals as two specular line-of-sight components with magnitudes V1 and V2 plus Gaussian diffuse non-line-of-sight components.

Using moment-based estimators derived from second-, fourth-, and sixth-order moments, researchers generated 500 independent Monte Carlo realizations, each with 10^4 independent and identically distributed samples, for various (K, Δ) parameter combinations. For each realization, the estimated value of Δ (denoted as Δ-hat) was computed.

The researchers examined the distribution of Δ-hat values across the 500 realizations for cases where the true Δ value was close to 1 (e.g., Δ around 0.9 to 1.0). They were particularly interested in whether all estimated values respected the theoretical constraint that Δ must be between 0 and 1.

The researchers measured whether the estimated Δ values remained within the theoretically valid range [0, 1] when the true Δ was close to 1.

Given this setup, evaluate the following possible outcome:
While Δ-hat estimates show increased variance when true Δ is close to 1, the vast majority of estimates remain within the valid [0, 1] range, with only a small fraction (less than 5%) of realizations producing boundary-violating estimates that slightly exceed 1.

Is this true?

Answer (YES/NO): NO